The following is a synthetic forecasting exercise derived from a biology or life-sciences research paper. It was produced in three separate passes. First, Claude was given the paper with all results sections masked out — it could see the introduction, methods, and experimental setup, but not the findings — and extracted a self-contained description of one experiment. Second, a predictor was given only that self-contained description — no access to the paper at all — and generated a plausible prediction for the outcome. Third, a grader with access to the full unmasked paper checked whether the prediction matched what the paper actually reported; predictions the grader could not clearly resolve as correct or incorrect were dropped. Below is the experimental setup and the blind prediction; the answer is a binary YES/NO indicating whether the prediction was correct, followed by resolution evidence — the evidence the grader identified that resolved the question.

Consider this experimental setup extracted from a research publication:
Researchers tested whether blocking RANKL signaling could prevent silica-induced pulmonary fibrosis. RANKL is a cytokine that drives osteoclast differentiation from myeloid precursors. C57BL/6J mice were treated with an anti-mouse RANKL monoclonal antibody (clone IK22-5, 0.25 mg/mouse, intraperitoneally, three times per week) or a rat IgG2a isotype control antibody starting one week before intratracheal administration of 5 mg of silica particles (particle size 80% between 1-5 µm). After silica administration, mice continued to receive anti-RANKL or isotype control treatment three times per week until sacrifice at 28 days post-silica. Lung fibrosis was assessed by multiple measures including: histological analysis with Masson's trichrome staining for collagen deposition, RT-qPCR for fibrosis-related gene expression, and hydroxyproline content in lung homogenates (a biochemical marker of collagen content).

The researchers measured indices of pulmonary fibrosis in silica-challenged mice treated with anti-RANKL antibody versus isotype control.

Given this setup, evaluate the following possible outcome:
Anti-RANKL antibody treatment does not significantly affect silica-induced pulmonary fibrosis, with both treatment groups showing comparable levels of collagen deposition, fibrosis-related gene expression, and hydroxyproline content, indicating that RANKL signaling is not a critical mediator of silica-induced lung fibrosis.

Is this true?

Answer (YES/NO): NO